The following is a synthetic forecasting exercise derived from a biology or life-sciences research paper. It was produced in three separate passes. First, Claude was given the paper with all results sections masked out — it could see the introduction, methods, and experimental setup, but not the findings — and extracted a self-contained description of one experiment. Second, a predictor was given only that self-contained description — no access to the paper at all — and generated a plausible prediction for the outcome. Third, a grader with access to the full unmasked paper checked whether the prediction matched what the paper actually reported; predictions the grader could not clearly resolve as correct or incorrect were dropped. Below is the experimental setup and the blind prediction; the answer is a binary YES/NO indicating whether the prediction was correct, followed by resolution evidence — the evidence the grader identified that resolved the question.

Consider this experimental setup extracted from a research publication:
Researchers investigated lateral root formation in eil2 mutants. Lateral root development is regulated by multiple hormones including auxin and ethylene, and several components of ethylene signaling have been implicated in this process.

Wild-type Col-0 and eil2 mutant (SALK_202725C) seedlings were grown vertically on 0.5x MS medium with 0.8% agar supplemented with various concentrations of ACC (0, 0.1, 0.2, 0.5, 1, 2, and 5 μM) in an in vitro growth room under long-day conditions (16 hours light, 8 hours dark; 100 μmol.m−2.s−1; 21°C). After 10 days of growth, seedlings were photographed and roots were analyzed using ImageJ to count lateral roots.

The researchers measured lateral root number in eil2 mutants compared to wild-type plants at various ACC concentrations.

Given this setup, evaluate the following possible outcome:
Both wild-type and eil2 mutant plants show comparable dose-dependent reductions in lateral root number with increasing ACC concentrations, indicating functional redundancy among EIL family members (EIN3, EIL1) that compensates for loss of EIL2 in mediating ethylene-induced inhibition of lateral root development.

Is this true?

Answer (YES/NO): NO